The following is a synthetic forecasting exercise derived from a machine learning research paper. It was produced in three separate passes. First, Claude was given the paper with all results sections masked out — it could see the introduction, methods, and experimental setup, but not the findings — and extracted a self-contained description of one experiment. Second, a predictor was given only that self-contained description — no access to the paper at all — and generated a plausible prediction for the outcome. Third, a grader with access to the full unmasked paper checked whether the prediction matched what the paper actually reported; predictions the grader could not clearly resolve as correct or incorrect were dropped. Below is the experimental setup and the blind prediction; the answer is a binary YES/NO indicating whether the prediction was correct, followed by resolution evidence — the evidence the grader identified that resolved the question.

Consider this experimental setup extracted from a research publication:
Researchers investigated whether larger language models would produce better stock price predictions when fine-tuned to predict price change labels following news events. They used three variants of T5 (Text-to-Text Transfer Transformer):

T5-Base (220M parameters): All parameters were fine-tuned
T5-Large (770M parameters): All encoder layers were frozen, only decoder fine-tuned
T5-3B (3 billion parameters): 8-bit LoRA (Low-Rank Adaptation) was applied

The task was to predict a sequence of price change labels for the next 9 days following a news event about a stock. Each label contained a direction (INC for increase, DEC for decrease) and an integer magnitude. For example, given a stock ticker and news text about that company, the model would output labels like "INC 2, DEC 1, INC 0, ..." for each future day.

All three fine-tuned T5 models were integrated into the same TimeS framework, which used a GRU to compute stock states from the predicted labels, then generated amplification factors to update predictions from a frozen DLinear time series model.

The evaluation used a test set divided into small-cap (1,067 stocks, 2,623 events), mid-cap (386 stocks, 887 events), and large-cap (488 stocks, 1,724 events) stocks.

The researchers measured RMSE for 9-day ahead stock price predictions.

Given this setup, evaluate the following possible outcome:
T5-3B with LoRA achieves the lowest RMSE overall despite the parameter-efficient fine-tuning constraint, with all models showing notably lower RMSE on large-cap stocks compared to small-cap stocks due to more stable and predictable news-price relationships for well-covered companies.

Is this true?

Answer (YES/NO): NO